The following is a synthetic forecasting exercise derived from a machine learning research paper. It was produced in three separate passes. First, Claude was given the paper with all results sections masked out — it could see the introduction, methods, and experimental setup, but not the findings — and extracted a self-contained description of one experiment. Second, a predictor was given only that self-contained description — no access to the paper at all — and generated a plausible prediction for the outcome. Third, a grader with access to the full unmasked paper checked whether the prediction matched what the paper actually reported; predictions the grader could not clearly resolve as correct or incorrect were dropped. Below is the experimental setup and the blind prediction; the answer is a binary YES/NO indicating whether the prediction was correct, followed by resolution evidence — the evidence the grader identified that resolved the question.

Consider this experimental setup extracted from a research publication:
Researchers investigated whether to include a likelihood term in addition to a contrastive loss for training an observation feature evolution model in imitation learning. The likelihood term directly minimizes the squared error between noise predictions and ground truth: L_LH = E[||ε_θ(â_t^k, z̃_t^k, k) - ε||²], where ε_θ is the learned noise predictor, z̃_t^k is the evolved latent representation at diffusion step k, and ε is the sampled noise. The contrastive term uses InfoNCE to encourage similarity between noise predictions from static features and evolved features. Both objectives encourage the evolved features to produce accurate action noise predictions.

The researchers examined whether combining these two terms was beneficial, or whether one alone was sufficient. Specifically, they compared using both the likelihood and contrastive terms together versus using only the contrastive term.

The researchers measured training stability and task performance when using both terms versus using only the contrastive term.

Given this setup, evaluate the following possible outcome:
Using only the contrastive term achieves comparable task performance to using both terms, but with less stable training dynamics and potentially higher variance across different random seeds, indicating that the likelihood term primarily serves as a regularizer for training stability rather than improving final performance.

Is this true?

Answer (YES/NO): NO